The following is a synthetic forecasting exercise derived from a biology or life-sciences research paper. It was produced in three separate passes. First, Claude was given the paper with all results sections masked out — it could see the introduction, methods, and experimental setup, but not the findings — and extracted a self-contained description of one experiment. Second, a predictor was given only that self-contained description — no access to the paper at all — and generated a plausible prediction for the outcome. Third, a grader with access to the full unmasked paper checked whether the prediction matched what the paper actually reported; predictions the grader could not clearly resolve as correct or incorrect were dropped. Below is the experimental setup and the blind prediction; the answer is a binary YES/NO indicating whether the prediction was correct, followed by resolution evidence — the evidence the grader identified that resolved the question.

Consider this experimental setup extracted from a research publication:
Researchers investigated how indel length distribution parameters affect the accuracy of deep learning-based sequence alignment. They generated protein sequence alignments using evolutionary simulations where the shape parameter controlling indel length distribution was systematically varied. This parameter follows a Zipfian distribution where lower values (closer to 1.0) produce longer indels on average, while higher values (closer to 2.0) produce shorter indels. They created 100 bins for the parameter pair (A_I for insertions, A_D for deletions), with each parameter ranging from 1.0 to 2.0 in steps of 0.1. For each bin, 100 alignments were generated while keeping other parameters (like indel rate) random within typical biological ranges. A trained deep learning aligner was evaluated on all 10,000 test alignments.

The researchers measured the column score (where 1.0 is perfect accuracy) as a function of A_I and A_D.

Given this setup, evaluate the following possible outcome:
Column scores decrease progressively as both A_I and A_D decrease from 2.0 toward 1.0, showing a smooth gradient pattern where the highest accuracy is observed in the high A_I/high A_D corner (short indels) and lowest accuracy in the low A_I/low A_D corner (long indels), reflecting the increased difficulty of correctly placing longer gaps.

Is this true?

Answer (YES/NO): NO